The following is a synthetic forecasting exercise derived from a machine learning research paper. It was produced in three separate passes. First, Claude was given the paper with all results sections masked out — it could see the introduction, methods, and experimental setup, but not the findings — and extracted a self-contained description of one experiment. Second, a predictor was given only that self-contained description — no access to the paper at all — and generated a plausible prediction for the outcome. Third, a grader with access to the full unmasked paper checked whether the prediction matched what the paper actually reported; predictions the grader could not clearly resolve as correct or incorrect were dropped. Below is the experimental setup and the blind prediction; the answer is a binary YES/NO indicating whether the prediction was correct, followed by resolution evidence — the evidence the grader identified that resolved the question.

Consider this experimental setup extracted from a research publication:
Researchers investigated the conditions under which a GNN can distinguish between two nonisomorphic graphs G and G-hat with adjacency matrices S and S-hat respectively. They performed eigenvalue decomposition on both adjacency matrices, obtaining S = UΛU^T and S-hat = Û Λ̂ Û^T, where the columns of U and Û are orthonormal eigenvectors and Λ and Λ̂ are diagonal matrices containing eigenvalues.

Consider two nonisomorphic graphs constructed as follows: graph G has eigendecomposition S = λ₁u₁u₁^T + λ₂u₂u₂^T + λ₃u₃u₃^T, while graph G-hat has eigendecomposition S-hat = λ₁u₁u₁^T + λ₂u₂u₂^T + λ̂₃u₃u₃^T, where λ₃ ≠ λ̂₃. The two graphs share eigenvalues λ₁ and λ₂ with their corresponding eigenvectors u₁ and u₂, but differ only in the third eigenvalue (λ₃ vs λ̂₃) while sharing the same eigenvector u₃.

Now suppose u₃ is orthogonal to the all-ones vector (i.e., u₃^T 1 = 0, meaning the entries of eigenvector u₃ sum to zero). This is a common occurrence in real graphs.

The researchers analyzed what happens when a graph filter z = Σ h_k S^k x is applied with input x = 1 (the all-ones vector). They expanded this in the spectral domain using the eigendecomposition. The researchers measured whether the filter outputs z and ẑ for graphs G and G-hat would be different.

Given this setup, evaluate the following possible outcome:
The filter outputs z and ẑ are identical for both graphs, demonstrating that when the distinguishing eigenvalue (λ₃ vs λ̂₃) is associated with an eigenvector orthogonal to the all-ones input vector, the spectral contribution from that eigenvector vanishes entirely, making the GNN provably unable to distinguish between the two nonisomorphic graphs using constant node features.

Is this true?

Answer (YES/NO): YES